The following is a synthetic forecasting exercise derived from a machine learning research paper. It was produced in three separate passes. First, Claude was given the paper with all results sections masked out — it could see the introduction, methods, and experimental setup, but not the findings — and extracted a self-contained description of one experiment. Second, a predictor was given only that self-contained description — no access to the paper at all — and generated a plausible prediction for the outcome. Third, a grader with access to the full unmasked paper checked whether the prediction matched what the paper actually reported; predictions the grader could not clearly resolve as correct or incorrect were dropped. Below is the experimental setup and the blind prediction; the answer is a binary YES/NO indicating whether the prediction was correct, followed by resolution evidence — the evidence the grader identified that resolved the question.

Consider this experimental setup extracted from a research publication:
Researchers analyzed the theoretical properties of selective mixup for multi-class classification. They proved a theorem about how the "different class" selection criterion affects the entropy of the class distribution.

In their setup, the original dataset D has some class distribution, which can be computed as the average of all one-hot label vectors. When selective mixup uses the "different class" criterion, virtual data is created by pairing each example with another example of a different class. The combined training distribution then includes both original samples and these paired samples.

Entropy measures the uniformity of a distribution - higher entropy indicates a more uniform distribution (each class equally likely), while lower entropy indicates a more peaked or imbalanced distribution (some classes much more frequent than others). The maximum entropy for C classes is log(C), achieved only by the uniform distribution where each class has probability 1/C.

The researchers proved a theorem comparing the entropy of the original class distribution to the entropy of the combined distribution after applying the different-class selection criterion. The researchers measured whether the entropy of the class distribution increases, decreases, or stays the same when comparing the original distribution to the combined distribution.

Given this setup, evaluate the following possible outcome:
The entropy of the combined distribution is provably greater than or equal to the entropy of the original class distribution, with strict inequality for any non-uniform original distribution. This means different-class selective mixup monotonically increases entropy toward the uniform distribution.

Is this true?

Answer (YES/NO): NO